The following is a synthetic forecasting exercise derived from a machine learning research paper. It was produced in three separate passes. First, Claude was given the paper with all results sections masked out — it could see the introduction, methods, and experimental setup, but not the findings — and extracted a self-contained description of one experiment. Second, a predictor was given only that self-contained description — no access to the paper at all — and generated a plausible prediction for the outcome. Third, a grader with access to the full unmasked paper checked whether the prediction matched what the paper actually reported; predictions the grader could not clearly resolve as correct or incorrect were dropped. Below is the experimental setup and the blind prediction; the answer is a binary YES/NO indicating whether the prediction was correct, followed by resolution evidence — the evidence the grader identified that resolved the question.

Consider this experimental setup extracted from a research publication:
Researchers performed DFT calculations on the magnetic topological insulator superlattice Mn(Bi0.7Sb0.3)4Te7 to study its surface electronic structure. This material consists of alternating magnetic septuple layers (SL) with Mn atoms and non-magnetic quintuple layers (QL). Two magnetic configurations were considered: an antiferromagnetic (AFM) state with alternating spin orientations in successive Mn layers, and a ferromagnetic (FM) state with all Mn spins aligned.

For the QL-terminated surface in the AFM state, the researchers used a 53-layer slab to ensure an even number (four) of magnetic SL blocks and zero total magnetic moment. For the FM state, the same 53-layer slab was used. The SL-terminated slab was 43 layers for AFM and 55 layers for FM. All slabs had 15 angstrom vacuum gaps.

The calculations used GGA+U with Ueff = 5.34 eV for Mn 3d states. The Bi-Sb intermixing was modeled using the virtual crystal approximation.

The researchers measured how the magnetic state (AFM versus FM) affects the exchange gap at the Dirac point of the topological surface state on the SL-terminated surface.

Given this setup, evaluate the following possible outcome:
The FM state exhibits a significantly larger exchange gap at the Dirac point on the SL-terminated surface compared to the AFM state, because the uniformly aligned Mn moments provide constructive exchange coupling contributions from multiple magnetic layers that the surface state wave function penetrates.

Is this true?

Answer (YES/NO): YES